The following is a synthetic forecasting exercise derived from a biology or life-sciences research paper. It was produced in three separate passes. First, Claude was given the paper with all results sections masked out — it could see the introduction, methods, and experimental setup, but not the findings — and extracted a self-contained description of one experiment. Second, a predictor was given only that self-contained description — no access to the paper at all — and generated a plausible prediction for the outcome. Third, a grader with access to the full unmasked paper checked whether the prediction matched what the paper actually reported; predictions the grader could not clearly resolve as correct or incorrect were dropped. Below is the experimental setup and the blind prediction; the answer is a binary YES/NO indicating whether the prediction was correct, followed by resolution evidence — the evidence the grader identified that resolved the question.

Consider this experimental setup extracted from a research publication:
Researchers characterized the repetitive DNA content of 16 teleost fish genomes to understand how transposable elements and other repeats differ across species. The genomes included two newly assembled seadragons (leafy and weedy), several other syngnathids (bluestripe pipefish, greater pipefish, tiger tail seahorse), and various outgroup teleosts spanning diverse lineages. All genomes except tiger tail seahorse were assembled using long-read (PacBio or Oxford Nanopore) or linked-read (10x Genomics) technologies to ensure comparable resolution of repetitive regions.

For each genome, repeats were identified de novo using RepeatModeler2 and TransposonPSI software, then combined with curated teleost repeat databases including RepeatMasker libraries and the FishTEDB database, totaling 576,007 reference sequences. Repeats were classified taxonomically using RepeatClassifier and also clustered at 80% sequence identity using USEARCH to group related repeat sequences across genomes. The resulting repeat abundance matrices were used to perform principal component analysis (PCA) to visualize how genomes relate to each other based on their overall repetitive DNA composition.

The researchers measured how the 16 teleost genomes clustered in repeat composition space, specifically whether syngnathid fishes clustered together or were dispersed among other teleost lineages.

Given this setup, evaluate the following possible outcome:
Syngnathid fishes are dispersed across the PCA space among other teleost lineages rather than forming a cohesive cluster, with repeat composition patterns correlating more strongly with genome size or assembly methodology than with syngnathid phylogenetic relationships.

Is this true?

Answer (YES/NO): NO